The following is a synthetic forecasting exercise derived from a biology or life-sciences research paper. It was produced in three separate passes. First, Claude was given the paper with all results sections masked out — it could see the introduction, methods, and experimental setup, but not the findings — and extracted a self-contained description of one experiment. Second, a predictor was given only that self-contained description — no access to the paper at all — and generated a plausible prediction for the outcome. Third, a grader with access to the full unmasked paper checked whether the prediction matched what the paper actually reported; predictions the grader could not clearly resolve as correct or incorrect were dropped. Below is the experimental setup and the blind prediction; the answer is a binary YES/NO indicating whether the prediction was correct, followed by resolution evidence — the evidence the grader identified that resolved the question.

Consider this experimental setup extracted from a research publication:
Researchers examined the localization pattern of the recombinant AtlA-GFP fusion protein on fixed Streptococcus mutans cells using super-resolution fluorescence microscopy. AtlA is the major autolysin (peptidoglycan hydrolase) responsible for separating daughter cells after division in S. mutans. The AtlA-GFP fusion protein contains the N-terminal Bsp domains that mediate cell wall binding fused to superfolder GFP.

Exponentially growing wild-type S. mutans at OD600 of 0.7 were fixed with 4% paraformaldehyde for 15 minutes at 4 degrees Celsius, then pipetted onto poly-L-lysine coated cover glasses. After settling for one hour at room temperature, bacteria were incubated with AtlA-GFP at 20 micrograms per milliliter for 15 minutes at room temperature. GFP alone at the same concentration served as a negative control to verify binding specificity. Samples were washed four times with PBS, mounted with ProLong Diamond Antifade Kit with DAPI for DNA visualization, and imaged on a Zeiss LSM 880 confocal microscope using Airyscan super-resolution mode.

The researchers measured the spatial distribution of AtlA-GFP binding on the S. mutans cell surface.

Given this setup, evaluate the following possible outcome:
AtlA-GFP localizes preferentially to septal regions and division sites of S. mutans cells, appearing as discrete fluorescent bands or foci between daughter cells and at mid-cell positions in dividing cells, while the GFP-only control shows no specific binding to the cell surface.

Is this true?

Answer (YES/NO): NO